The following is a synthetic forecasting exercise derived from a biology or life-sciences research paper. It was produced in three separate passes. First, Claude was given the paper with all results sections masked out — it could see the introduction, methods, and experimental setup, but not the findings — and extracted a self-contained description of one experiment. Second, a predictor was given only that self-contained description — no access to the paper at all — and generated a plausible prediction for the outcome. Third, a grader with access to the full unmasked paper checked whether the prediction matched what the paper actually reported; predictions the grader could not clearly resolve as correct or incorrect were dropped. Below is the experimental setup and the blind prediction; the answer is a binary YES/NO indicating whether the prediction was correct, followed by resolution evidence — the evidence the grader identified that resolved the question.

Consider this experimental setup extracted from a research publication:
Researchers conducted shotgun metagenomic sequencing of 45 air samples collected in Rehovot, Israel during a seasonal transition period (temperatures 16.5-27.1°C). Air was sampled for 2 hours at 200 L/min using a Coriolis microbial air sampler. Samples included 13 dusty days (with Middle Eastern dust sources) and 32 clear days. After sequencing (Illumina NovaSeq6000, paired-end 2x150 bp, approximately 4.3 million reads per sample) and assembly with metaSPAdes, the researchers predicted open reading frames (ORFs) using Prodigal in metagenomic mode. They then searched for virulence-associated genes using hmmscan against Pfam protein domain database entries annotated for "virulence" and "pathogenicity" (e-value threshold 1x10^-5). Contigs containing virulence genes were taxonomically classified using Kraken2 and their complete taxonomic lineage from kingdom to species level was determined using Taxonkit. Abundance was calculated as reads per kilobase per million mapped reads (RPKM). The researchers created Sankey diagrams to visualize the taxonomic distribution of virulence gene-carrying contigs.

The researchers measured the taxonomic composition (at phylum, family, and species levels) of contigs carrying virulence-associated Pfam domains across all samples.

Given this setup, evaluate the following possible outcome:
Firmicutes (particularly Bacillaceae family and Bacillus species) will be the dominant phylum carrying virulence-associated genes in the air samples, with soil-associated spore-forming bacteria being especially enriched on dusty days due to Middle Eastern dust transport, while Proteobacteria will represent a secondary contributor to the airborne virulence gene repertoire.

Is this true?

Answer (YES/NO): NO